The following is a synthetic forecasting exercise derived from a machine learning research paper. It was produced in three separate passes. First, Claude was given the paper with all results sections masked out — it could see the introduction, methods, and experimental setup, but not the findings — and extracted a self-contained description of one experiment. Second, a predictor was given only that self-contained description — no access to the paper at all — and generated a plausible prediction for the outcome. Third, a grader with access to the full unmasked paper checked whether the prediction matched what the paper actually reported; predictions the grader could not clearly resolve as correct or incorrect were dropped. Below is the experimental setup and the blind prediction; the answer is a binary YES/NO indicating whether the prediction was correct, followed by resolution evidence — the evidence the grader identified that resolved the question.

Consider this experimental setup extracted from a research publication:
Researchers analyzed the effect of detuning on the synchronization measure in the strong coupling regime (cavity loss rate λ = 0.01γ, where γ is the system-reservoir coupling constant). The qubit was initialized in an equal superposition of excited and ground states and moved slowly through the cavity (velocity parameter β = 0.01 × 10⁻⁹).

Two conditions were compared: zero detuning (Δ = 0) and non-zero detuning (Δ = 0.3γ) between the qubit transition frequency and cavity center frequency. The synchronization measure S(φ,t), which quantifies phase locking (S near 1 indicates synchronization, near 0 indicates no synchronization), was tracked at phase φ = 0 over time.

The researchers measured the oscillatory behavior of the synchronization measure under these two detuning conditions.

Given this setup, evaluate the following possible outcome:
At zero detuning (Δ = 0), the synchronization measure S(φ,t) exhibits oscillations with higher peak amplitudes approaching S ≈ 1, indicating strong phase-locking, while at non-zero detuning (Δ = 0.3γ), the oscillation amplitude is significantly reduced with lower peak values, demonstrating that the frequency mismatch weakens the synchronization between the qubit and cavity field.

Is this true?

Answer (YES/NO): NO